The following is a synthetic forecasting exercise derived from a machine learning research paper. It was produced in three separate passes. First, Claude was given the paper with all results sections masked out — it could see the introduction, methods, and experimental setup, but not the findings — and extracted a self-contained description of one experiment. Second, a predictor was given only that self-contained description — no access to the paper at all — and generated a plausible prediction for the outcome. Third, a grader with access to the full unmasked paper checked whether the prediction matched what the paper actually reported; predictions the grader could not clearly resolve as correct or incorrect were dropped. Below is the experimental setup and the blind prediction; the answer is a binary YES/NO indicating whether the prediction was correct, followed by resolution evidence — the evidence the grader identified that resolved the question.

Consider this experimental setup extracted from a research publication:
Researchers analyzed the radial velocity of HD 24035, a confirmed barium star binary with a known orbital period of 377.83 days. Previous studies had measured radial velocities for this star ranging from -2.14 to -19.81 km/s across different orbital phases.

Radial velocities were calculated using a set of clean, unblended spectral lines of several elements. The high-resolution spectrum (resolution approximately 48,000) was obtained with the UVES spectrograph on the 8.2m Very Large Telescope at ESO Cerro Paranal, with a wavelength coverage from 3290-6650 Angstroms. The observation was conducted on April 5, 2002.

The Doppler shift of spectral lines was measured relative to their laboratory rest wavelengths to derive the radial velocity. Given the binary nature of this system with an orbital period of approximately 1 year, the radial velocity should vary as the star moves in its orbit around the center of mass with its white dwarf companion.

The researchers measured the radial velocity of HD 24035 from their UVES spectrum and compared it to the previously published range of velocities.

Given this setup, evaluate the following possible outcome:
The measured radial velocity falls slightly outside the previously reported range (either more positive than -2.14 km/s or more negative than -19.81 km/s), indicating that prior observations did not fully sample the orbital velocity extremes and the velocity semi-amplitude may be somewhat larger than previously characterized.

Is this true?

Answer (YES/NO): YES